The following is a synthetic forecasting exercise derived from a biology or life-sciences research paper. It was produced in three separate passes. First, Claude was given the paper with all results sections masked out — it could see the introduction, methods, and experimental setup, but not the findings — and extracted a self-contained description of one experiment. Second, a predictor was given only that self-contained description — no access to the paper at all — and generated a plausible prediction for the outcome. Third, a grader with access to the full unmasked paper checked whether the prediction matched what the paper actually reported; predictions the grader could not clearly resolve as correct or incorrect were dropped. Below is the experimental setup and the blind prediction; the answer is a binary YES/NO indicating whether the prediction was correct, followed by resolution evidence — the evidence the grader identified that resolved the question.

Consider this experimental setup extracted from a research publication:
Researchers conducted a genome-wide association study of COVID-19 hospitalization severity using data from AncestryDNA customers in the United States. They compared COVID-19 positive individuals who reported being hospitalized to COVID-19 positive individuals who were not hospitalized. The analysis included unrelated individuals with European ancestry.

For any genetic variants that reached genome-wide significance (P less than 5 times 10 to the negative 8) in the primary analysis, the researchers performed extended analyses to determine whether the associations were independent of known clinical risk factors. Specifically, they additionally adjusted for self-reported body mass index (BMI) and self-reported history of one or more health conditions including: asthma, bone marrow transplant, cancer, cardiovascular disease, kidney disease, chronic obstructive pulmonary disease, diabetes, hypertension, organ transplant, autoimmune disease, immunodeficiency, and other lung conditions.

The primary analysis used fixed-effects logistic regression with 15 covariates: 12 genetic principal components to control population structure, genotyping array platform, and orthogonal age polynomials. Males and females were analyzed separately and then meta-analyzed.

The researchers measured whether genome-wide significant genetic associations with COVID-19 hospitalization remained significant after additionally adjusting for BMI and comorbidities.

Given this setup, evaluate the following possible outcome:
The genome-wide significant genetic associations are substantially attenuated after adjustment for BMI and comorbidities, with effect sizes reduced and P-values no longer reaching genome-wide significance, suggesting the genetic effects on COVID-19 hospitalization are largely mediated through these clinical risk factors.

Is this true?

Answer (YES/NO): NO